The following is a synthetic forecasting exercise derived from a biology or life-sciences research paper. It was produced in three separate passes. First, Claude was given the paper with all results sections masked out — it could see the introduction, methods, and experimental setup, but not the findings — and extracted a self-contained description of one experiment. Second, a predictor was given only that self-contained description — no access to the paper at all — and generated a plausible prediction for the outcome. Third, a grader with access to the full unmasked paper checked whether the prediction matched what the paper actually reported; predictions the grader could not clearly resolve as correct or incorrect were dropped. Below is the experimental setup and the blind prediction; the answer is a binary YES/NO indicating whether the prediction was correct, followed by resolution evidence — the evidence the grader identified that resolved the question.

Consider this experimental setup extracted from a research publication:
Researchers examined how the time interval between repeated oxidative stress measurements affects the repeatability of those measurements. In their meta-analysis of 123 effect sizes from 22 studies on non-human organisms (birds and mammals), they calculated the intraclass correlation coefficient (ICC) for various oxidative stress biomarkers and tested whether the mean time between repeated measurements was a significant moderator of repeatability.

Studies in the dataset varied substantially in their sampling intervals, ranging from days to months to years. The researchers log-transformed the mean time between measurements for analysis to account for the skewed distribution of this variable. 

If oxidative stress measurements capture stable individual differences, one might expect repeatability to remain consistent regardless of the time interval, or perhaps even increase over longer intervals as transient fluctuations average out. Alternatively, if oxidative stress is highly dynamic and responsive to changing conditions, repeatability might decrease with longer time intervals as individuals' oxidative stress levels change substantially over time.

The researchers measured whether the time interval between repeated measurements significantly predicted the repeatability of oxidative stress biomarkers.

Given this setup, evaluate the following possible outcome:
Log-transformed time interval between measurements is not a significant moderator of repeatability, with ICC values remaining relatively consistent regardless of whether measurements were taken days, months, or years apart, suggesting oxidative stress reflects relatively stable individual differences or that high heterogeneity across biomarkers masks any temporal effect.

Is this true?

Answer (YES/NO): NO